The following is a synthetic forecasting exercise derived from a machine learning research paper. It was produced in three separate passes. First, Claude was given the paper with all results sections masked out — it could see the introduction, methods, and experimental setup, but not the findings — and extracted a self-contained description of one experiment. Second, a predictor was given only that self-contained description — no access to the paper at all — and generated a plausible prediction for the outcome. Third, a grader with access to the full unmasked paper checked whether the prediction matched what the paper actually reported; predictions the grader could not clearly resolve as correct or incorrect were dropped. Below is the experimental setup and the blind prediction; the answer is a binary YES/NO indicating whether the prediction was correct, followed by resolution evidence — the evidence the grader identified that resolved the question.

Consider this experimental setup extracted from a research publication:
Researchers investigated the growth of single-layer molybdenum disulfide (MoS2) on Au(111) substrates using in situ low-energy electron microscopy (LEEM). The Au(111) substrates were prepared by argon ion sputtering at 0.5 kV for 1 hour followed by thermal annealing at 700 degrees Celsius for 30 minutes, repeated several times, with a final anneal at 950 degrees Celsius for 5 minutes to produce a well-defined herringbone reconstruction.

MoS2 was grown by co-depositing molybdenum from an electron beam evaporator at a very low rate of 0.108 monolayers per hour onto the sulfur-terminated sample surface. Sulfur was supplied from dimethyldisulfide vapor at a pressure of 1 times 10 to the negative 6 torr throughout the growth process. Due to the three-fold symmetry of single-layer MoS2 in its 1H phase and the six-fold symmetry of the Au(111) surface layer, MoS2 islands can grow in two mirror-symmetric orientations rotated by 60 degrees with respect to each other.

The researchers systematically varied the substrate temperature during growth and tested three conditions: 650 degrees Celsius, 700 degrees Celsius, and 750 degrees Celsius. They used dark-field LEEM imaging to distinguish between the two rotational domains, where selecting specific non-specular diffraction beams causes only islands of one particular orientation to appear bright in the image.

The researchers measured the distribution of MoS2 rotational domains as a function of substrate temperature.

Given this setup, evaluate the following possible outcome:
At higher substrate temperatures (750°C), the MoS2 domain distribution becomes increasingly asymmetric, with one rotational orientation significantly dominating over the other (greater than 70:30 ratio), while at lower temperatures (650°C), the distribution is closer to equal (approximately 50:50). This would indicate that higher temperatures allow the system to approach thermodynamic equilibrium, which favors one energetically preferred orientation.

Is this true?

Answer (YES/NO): NO